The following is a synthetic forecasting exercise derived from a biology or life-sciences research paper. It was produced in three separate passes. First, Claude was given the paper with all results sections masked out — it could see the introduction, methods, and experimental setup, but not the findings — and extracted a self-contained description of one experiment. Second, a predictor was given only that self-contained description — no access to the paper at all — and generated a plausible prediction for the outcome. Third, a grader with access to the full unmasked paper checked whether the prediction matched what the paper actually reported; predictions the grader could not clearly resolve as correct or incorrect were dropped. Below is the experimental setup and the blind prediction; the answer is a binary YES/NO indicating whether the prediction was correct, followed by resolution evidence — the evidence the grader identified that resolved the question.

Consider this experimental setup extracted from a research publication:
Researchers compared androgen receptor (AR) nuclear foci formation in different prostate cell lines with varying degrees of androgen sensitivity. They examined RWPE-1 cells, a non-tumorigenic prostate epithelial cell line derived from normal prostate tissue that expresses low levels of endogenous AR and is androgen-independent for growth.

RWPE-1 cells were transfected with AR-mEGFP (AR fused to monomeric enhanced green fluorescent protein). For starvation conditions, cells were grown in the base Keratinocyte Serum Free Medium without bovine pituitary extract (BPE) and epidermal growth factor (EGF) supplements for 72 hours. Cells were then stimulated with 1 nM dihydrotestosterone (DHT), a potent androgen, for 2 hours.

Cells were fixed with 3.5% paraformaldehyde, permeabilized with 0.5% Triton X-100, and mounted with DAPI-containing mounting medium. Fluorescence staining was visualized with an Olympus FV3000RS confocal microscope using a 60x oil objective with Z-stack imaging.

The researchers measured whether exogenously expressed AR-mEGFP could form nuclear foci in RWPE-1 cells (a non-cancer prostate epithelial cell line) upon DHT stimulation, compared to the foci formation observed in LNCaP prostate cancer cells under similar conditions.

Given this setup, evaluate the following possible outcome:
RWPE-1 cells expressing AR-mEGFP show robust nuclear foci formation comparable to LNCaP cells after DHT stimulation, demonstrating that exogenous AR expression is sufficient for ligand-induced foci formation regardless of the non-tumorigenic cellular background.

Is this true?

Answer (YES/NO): NO